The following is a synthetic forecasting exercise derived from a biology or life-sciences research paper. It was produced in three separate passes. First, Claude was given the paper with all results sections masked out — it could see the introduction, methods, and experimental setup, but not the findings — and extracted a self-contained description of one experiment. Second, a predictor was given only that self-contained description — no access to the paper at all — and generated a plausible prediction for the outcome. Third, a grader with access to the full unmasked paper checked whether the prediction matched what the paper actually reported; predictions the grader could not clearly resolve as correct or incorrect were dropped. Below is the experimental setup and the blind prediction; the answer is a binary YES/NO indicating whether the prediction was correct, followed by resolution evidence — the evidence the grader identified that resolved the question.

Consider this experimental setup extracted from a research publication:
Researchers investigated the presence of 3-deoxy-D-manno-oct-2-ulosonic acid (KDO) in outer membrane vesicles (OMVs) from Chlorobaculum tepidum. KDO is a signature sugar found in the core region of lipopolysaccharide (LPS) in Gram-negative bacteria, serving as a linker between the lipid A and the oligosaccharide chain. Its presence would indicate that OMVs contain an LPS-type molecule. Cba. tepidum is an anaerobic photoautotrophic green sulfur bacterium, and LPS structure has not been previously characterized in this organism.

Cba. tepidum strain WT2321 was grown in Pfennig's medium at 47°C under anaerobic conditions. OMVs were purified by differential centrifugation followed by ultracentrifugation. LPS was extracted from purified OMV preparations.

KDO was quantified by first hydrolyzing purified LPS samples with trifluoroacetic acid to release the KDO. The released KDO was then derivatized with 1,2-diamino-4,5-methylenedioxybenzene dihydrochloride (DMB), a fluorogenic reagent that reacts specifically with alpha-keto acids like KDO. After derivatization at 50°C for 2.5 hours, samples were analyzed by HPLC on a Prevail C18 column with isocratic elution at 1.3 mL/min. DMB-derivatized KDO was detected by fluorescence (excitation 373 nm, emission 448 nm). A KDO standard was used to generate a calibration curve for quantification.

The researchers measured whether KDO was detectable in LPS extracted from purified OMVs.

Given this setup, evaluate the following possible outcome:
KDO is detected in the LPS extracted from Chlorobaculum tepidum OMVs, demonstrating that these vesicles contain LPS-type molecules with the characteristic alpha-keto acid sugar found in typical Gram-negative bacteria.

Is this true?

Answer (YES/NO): YES